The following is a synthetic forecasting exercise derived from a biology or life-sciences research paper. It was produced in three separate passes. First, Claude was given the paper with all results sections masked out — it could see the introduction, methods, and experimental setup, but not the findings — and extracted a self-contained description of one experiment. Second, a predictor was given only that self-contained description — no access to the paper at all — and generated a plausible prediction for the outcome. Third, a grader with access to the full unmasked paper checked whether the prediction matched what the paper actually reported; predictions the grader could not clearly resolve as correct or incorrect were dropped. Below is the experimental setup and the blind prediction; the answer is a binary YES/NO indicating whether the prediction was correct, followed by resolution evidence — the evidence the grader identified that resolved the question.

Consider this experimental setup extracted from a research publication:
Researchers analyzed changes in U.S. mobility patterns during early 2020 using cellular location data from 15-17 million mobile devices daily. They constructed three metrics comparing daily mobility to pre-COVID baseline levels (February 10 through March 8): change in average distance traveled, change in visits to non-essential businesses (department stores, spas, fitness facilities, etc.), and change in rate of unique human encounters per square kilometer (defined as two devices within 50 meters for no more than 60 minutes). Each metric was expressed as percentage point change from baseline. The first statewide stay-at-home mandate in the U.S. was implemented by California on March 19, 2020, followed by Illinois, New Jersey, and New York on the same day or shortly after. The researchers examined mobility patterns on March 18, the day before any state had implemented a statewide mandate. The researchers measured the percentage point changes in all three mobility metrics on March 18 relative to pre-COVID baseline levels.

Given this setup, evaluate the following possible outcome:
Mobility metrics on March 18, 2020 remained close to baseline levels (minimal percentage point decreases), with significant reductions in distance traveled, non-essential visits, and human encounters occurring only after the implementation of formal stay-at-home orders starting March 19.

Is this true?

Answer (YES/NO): NO